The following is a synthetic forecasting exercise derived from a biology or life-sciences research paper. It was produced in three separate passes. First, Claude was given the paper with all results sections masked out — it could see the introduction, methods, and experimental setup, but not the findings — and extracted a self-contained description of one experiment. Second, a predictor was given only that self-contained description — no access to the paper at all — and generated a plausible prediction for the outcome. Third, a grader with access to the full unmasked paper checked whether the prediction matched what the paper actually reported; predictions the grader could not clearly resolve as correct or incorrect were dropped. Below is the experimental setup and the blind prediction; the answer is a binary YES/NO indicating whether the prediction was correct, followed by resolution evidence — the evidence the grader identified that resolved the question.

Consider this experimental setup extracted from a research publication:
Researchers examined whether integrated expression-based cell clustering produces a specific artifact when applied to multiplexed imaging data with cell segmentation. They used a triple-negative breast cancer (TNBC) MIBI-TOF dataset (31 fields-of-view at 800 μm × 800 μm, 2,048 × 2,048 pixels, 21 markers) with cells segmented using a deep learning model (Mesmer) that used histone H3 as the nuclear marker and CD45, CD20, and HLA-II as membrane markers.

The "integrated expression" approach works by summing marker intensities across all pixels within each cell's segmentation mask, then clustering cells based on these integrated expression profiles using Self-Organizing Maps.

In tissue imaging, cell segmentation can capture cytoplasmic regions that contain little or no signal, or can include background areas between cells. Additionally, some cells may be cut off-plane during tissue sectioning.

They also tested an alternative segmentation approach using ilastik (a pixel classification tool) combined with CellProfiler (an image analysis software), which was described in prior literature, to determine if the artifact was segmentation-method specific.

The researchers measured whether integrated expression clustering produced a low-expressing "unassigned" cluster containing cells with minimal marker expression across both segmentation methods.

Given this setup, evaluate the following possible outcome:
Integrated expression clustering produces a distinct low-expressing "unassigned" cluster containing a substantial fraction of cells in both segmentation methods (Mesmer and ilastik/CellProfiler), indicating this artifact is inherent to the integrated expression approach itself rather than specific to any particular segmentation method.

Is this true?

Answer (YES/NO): YES